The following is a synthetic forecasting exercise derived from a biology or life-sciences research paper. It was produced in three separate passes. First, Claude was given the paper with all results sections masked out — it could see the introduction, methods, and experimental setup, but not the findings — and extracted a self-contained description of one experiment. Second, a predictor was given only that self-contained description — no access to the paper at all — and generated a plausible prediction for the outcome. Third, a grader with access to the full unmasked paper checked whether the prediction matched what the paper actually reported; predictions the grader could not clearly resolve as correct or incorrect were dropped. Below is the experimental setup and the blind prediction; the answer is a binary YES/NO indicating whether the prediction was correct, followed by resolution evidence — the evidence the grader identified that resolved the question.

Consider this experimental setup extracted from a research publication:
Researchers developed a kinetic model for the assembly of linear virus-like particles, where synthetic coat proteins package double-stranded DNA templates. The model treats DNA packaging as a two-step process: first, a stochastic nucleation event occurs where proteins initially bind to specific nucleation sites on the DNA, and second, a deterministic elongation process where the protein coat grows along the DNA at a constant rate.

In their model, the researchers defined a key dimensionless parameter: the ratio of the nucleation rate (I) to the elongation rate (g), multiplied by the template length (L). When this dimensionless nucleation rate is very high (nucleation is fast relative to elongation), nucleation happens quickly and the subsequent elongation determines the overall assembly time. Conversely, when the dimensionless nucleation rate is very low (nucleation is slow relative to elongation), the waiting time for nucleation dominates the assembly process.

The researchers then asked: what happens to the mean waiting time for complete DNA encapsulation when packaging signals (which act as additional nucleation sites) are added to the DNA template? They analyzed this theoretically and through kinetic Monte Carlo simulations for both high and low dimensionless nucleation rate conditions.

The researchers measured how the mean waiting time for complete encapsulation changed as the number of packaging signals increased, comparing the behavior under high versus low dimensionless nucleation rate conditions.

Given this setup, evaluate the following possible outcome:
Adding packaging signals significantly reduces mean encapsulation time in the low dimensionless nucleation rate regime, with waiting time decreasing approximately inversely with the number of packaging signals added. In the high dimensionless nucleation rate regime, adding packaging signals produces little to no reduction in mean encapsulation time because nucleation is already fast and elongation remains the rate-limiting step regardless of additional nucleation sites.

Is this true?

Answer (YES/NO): NO